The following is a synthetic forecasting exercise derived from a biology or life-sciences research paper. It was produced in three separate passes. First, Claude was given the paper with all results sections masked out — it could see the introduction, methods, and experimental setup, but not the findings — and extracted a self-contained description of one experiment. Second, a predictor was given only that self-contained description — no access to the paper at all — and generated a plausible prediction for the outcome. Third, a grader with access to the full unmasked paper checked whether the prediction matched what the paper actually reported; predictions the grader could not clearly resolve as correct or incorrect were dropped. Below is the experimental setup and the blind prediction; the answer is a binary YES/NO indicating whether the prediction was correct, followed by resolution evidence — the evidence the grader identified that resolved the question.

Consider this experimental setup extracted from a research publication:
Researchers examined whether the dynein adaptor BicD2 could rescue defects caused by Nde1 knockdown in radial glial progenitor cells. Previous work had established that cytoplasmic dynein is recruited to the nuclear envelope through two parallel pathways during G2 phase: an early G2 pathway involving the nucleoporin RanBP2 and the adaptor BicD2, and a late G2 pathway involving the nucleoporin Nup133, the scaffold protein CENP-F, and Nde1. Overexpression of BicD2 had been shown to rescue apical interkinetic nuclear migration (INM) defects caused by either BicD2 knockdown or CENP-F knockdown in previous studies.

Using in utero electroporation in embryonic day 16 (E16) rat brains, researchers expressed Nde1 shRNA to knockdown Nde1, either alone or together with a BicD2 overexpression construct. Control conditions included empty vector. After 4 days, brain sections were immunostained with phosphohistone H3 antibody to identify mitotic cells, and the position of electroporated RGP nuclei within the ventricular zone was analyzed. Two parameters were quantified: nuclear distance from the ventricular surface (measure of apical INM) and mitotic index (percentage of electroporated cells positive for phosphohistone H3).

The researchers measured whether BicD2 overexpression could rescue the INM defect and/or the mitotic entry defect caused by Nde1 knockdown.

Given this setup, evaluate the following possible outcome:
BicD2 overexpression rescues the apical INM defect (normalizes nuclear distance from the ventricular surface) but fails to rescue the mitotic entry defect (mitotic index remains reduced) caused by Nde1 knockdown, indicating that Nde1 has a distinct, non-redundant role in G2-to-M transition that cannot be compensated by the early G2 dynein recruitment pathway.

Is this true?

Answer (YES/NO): YES